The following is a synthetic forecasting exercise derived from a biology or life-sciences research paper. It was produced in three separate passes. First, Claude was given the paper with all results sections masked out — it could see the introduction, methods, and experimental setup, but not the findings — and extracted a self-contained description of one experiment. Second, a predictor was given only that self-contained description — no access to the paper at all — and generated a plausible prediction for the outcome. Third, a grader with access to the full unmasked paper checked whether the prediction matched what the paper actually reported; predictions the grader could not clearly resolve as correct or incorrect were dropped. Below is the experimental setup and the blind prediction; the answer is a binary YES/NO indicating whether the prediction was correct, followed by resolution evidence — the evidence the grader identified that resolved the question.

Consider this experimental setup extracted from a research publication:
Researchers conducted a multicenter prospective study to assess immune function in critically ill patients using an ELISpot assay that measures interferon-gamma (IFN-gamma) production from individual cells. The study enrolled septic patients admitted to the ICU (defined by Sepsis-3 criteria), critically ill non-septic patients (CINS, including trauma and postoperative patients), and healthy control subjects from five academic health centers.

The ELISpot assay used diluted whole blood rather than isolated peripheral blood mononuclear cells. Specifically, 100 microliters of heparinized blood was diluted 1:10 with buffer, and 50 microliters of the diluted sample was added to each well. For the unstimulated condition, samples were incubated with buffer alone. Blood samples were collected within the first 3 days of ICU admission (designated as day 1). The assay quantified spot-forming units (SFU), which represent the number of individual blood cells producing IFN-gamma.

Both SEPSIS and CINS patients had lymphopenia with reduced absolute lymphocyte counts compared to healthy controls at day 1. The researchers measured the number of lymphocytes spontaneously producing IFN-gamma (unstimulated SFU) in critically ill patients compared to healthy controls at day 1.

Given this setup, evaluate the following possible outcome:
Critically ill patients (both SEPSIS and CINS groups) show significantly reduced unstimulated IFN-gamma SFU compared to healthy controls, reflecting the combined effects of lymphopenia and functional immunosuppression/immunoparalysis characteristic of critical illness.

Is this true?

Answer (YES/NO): NO